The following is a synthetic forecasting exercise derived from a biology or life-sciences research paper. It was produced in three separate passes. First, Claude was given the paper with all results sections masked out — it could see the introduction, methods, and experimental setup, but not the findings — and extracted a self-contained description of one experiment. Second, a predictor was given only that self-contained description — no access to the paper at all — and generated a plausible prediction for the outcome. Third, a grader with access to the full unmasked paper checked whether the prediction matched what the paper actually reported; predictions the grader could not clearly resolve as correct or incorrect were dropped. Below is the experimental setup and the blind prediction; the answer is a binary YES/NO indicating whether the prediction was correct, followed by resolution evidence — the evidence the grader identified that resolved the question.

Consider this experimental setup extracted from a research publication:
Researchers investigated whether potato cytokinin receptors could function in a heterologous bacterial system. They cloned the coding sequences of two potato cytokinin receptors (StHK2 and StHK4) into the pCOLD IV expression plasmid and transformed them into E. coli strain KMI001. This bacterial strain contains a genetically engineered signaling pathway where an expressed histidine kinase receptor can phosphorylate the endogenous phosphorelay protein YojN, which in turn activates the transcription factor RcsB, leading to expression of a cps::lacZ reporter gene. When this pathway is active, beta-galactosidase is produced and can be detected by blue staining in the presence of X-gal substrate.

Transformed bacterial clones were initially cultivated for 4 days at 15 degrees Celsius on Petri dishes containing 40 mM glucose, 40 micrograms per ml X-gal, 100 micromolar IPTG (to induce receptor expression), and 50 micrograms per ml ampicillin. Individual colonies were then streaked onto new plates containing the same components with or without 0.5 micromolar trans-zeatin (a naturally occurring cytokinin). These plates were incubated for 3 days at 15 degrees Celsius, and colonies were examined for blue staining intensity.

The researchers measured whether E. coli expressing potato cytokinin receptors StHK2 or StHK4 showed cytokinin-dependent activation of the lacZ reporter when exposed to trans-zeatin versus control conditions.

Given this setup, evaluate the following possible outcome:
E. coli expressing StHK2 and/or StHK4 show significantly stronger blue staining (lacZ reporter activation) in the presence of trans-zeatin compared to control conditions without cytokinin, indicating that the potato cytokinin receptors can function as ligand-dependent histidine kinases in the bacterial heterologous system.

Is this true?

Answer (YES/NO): YES